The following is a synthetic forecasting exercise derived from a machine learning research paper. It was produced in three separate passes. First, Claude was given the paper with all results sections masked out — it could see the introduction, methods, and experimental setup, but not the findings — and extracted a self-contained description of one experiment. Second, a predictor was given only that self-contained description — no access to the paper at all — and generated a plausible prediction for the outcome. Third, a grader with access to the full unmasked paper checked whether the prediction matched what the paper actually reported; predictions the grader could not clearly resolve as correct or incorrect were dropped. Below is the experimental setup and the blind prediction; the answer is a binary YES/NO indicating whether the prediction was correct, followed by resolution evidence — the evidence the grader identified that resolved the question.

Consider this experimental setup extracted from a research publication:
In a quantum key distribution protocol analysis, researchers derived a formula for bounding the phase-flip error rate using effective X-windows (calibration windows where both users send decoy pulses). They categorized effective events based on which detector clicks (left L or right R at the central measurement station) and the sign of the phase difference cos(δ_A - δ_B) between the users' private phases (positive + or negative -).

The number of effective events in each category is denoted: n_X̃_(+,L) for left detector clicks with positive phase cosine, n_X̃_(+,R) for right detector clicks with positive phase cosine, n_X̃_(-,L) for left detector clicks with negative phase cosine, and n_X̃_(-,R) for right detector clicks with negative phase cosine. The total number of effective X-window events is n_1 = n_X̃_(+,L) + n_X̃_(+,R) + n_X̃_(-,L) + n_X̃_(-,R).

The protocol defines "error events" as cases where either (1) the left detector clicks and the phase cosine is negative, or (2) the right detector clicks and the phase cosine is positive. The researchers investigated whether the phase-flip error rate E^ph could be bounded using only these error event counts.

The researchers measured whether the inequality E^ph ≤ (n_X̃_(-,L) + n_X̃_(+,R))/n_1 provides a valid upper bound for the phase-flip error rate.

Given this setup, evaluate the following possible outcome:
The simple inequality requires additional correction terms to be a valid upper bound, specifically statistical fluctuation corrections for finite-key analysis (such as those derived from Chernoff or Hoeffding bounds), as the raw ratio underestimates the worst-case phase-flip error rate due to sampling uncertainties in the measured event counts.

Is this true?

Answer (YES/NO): NO